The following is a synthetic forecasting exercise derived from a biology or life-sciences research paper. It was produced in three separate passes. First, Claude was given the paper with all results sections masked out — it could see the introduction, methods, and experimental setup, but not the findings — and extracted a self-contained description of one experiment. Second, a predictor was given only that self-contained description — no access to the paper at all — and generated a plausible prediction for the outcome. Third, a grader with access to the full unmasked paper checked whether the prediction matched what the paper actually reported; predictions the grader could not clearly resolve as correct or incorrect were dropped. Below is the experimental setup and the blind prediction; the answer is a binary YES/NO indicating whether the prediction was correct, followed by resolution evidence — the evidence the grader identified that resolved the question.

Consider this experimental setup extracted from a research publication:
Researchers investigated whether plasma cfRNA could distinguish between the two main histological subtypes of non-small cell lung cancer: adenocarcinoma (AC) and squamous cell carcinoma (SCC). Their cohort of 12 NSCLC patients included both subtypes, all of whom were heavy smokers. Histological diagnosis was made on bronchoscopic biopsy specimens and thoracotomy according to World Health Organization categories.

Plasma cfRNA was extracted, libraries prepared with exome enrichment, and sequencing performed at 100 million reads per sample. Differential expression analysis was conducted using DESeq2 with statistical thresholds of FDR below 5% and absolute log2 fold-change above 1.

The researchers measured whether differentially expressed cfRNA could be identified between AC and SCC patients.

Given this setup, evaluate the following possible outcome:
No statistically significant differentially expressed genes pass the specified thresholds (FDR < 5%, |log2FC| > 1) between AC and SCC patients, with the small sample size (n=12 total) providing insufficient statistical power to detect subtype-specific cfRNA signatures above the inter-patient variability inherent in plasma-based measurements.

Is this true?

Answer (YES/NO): NO